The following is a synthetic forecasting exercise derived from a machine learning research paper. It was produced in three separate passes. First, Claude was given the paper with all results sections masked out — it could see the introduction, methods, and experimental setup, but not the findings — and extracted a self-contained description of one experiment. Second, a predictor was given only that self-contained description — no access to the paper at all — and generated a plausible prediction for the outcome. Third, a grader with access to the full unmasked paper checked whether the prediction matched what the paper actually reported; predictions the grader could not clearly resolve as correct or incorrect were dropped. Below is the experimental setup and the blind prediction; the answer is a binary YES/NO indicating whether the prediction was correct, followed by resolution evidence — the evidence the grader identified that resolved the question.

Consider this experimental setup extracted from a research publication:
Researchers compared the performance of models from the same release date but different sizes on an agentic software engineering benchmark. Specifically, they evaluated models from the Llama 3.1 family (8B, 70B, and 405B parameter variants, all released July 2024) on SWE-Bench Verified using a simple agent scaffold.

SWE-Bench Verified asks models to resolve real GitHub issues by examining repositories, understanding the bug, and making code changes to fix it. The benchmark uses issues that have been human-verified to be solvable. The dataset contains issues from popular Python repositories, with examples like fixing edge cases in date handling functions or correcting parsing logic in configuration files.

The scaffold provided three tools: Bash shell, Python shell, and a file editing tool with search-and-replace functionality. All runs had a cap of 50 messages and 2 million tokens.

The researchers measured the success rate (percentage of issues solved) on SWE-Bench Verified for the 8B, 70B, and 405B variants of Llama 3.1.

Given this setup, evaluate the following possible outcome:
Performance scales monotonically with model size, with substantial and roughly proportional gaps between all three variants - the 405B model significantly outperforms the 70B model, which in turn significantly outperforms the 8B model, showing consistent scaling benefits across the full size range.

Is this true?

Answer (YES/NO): NO